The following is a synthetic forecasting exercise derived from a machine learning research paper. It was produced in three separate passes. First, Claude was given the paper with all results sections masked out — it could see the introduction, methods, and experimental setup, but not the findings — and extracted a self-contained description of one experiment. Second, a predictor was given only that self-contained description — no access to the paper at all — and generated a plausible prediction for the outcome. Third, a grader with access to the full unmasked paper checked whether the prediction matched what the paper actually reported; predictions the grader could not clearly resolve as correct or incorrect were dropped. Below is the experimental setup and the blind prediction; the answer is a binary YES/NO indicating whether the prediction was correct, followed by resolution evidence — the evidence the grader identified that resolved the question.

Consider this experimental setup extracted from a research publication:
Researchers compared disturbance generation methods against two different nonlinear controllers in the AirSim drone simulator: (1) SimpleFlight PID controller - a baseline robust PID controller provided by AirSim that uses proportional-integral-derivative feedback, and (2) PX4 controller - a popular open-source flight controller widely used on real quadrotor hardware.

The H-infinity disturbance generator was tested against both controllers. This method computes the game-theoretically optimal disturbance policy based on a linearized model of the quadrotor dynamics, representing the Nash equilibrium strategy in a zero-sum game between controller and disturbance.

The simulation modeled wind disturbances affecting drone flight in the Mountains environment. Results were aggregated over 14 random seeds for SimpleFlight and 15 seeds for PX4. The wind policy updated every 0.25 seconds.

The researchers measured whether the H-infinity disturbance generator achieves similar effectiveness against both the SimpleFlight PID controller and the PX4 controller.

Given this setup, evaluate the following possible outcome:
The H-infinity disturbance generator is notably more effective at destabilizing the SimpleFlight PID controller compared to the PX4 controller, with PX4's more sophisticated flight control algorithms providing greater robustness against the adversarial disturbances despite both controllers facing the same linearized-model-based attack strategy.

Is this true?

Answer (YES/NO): YES